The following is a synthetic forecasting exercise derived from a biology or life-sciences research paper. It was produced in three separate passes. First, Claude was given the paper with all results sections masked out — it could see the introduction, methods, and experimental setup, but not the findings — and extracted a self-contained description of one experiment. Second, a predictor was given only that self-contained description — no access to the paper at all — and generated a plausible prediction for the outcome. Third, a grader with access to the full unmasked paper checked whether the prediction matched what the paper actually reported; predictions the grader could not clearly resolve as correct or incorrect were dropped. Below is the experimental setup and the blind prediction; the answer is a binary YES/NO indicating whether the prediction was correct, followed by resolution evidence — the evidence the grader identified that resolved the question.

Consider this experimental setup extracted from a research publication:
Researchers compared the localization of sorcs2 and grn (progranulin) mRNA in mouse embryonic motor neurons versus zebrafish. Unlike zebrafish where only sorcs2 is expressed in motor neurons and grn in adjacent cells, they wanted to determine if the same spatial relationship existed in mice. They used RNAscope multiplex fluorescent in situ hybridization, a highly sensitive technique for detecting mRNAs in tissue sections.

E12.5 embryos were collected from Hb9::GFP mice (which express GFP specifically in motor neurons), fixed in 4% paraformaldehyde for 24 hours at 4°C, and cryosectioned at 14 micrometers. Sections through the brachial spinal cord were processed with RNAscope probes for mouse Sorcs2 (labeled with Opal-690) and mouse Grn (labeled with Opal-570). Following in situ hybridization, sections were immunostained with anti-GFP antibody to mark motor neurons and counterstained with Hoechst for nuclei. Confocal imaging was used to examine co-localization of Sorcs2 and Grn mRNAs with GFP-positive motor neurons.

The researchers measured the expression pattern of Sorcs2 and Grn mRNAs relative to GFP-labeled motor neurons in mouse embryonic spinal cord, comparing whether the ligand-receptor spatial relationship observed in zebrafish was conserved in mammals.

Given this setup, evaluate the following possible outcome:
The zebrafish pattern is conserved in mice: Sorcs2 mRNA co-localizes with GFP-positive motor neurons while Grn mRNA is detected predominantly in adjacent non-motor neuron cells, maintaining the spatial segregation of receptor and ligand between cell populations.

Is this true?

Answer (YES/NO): NO